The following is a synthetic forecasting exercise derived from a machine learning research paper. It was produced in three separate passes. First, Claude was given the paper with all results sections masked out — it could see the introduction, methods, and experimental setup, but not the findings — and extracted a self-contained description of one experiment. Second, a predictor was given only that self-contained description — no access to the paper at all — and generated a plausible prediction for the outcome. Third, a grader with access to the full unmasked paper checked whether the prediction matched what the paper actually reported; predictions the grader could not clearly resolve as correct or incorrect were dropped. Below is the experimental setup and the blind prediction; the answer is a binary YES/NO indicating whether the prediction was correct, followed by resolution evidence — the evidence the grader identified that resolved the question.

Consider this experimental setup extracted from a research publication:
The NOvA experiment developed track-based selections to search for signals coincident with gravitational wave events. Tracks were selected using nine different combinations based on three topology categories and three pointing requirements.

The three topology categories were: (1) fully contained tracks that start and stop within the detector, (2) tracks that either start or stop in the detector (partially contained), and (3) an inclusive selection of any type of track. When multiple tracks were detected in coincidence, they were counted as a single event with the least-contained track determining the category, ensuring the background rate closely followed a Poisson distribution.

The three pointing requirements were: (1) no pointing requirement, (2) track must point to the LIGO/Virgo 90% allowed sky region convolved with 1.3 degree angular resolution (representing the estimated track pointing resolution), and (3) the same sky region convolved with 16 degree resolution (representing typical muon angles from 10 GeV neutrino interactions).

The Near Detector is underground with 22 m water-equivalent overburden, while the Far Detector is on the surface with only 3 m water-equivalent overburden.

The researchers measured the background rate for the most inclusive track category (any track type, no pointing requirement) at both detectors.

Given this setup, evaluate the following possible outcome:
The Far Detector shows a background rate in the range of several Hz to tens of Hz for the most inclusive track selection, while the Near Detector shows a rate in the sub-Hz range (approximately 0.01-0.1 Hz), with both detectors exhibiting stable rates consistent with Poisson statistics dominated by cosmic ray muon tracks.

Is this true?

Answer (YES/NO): NO